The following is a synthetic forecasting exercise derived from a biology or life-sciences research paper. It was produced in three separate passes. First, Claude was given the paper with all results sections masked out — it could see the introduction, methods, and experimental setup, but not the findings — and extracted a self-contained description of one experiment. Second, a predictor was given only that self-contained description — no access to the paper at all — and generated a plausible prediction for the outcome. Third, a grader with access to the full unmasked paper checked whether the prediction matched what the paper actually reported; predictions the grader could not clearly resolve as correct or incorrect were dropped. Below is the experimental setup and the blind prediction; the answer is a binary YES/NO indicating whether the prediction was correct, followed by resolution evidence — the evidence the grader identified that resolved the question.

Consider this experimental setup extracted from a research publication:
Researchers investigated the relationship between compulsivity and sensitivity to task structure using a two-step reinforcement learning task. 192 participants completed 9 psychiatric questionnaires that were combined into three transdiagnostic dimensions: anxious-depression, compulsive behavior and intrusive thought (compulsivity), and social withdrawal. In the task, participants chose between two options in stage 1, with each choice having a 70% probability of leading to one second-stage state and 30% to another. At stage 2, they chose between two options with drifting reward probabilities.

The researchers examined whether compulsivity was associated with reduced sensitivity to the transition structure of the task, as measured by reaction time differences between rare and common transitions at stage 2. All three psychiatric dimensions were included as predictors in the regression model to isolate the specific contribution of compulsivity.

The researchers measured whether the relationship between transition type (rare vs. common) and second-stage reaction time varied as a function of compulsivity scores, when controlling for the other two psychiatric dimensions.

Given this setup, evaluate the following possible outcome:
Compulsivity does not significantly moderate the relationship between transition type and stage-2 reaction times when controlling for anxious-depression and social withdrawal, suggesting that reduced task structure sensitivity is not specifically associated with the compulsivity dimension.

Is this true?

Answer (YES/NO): NO